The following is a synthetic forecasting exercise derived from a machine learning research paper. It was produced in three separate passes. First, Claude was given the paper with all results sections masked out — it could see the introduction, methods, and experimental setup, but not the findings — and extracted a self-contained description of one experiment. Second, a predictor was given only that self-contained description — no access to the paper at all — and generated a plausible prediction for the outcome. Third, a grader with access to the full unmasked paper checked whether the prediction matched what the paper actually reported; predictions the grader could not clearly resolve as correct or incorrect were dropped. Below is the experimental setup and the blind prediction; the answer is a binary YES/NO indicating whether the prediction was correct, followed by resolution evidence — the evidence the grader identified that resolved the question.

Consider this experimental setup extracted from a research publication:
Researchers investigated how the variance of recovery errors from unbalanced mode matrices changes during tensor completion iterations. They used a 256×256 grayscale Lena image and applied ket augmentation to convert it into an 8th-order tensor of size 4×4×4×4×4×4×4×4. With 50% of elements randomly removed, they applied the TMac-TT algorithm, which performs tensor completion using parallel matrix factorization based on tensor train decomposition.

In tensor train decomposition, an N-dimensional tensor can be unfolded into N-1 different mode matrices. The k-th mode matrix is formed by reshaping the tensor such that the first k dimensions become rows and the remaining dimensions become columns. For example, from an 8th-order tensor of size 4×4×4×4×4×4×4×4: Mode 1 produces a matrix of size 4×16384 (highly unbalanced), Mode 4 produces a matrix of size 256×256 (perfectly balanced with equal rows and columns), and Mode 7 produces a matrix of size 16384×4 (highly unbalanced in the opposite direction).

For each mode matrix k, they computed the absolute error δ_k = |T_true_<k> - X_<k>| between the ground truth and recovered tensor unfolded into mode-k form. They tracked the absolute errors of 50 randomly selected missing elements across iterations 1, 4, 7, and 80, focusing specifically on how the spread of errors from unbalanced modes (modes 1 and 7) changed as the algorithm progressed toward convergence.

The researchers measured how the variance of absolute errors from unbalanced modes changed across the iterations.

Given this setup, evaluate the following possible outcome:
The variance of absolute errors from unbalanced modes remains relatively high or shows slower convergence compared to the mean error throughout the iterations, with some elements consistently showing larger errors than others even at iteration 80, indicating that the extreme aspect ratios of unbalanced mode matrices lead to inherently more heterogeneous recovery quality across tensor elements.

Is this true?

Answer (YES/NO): NO